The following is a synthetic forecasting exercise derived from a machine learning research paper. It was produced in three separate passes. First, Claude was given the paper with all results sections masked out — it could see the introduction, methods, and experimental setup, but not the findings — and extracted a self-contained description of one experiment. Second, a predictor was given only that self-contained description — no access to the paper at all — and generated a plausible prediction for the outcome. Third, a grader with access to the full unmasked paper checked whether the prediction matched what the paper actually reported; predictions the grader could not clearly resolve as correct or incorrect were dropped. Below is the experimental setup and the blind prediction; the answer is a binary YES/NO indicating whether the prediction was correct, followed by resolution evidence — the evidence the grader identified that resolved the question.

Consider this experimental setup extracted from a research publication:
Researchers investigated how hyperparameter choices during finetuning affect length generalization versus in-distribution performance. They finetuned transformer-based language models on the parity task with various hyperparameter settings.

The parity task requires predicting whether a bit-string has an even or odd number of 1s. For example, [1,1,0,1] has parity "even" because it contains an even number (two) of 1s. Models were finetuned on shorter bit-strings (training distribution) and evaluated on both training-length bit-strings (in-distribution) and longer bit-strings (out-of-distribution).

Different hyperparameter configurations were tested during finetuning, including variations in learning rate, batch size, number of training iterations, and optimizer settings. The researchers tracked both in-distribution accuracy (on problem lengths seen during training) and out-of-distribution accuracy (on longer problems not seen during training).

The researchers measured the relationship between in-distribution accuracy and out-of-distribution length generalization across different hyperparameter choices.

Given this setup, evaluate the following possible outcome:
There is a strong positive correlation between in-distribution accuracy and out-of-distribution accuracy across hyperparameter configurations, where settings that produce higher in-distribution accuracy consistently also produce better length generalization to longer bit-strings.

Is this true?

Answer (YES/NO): NO